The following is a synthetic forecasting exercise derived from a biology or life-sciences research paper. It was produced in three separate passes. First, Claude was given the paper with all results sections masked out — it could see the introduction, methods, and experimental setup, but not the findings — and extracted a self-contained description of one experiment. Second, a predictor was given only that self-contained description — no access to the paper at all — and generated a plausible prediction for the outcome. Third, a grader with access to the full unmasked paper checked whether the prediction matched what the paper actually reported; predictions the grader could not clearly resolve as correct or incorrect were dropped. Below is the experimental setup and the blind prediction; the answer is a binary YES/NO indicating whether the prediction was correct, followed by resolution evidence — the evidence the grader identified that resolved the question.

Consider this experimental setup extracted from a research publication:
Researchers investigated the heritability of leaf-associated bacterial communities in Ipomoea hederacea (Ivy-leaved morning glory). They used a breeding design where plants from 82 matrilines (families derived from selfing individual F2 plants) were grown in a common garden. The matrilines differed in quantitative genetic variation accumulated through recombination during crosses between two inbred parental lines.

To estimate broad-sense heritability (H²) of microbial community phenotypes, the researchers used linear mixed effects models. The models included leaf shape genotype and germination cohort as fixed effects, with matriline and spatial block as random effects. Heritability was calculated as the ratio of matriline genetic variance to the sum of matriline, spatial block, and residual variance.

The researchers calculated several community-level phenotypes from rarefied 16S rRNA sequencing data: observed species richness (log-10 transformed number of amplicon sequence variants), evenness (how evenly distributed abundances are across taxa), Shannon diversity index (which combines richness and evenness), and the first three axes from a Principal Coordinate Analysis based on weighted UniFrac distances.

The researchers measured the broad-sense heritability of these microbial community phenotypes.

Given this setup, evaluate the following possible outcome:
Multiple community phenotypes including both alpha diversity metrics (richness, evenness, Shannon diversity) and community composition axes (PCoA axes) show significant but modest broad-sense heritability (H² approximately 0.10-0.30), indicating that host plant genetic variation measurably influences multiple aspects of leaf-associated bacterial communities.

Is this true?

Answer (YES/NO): NO